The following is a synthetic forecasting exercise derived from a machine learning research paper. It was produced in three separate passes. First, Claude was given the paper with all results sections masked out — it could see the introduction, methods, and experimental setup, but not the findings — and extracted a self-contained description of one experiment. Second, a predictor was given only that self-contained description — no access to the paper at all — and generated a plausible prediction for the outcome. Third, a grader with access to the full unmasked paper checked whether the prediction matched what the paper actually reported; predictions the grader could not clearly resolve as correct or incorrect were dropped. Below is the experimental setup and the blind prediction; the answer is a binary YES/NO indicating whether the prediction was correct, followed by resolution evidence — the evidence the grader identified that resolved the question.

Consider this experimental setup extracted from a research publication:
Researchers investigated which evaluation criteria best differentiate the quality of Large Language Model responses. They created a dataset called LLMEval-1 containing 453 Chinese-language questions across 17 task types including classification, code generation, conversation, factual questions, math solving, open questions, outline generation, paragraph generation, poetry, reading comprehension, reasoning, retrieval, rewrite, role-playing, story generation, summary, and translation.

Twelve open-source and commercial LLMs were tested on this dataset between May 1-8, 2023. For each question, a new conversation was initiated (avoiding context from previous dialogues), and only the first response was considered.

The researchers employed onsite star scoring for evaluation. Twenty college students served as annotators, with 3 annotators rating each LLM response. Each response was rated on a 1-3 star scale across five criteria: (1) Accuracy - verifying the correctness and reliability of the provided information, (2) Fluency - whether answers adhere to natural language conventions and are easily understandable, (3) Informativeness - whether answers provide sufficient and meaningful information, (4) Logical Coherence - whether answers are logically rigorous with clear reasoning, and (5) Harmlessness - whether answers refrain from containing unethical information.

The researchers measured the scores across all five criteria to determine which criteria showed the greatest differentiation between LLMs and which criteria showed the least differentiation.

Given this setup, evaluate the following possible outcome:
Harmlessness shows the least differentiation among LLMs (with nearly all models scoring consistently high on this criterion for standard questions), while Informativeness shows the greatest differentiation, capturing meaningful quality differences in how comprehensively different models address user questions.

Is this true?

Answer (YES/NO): YES